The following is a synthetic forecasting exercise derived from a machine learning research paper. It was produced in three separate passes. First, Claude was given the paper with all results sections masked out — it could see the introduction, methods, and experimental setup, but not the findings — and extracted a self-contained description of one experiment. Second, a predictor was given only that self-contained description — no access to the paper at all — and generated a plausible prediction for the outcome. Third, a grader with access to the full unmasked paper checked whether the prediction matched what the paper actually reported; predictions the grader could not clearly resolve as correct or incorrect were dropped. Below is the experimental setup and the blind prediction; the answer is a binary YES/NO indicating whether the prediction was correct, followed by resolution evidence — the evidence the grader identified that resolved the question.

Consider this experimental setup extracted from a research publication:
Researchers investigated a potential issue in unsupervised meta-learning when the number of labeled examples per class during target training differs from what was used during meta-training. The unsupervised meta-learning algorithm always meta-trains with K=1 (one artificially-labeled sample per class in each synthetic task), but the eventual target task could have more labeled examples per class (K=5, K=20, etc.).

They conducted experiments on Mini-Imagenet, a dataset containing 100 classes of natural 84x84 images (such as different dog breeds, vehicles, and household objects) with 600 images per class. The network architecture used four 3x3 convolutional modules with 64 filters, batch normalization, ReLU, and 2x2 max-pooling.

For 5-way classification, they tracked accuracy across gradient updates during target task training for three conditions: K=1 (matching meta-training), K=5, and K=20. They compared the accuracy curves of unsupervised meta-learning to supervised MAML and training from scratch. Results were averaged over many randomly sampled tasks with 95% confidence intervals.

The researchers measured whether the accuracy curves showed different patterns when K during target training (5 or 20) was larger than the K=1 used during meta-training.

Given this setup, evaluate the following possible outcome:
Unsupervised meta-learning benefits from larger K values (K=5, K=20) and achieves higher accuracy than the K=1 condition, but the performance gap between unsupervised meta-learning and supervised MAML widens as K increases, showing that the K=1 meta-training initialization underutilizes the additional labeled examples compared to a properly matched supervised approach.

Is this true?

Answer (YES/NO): NO